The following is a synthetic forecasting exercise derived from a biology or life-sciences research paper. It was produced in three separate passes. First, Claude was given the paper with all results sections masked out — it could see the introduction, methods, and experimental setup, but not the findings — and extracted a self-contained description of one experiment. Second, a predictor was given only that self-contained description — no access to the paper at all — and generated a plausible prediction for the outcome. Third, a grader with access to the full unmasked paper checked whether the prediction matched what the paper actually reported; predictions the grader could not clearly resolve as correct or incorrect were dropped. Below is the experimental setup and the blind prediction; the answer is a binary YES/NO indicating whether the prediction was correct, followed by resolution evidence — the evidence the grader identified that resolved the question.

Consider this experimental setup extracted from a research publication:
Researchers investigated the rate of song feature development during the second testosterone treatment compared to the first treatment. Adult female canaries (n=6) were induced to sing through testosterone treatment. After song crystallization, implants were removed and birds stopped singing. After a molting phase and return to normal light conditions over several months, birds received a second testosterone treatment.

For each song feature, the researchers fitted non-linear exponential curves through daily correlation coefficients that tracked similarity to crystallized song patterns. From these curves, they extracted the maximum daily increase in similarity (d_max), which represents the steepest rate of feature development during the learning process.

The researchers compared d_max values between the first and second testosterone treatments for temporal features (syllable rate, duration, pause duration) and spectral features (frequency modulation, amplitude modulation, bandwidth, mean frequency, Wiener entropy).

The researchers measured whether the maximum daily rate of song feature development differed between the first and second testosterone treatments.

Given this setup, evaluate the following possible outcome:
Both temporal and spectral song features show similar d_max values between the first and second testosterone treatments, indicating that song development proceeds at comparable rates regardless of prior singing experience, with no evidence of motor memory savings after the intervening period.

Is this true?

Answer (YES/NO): NO